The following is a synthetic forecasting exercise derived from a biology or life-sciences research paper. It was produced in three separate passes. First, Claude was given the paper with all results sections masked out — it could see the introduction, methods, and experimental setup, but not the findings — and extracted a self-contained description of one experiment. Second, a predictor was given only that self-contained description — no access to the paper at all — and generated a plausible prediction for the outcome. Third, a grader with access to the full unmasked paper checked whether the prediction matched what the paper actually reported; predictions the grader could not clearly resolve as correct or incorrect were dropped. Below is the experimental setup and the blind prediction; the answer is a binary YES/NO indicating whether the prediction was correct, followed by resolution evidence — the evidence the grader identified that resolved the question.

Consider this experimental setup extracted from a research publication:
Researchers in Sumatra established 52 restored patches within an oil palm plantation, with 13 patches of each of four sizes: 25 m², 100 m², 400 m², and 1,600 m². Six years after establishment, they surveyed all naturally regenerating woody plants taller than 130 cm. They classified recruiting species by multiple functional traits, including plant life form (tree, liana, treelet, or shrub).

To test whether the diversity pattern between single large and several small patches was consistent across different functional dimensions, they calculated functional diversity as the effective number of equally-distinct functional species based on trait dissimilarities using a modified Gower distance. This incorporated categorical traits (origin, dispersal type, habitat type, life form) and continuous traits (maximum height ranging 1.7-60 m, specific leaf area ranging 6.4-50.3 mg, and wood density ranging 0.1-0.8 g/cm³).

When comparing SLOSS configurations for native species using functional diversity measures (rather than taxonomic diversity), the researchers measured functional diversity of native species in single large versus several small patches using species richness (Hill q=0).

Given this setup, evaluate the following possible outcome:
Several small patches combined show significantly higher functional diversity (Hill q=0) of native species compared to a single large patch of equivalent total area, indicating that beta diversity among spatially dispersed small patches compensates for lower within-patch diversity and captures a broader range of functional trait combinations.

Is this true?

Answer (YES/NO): YES